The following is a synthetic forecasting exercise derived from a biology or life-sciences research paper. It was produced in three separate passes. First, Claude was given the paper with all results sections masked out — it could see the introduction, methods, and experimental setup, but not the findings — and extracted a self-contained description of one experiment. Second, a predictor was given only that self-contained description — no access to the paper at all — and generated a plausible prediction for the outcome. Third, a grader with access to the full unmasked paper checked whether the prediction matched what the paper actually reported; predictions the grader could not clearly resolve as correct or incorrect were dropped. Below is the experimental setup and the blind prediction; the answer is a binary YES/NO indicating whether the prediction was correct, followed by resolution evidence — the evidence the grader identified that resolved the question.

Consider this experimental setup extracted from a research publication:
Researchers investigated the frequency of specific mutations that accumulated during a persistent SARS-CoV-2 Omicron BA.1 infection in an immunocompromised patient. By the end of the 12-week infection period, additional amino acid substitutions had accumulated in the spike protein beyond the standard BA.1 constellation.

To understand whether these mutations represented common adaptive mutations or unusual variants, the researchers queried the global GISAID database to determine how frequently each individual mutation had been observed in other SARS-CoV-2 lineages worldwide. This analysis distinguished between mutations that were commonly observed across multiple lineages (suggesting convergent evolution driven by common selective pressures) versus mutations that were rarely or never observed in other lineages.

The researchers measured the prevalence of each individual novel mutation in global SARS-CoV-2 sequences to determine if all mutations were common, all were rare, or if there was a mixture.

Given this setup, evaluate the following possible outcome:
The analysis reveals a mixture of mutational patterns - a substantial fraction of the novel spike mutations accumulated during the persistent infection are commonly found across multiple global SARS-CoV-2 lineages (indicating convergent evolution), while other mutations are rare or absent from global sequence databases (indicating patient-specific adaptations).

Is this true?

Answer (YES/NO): YES